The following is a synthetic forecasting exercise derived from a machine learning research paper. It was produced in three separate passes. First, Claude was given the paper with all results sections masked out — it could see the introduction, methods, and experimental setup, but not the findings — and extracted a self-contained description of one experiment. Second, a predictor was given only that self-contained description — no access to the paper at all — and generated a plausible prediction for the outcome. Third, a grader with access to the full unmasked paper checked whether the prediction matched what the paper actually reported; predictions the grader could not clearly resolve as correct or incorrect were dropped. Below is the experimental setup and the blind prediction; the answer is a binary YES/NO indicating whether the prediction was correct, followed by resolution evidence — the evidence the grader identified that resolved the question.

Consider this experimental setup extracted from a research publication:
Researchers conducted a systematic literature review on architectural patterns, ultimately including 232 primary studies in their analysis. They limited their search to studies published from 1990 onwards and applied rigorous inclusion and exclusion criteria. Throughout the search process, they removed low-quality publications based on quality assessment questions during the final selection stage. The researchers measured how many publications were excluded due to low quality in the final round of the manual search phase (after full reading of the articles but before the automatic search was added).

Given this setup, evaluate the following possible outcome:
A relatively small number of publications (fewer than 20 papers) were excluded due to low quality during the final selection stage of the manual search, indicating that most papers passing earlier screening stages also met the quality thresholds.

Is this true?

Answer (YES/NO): YES